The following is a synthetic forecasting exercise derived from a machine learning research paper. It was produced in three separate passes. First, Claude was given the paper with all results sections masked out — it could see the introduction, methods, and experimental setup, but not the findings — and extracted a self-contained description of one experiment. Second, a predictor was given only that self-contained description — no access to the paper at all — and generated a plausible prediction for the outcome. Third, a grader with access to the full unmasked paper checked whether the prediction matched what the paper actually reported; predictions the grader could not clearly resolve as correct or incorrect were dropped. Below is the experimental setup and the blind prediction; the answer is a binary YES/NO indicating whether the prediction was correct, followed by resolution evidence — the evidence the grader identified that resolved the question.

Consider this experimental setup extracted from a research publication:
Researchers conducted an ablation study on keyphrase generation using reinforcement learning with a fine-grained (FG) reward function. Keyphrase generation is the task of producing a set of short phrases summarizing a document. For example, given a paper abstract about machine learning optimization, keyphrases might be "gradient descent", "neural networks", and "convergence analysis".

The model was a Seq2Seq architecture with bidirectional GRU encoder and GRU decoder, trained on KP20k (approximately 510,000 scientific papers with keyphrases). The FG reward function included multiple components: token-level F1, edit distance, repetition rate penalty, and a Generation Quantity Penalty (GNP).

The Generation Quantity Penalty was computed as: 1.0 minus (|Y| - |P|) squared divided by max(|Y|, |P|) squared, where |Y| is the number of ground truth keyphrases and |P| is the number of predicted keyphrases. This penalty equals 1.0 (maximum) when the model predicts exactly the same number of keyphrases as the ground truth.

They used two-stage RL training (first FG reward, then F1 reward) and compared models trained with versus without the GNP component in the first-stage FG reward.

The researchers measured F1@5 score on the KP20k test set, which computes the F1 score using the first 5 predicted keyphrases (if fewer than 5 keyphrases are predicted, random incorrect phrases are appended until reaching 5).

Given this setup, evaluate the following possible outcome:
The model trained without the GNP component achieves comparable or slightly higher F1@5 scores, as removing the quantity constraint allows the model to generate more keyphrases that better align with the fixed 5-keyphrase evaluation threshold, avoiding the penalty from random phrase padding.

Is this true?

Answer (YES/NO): NO